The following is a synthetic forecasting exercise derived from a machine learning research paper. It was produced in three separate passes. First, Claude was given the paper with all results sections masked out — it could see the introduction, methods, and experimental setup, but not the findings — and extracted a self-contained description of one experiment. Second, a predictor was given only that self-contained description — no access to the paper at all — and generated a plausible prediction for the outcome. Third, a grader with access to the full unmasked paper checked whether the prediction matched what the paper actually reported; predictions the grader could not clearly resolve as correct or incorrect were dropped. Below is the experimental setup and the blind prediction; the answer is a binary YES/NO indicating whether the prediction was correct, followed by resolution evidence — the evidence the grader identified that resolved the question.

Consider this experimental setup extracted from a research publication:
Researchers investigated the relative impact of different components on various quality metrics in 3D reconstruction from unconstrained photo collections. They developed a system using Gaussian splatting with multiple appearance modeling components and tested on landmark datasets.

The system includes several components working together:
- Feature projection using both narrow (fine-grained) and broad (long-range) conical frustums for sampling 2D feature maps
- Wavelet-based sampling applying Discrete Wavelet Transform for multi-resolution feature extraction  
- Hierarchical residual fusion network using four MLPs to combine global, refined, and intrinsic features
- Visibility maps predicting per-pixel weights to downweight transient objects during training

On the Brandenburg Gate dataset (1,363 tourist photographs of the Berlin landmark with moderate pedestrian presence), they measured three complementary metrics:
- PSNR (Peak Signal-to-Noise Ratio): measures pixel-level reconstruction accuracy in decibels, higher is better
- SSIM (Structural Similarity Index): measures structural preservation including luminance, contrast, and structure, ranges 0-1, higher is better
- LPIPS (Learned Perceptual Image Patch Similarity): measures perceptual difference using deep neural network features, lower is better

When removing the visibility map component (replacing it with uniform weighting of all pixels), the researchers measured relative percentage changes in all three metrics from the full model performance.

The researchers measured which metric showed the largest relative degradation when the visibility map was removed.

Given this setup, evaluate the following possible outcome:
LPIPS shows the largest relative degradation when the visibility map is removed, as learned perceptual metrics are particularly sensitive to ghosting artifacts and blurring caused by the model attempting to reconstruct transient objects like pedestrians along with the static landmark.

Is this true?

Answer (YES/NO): YES